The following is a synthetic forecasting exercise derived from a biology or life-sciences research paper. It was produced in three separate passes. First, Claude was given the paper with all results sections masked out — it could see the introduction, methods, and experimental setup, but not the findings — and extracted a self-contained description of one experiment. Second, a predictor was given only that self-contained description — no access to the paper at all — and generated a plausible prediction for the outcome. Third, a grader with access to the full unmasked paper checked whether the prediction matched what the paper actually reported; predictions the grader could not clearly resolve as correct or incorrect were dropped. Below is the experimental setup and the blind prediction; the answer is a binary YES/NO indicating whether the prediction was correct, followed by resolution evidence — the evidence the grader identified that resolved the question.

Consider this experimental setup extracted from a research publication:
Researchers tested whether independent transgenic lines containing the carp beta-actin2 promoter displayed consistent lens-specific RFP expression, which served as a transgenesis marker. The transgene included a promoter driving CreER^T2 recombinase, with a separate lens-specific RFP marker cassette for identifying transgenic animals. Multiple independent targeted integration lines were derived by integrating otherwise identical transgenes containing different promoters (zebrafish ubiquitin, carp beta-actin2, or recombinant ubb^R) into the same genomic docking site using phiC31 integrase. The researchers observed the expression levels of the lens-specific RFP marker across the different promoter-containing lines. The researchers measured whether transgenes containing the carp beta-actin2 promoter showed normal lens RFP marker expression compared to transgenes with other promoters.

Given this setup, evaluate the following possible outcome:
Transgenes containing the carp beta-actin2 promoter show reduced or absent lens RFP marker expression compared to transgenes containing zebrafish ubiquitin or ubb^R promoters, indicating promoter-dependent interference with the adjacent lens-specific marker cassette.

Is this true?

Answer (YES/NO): YES